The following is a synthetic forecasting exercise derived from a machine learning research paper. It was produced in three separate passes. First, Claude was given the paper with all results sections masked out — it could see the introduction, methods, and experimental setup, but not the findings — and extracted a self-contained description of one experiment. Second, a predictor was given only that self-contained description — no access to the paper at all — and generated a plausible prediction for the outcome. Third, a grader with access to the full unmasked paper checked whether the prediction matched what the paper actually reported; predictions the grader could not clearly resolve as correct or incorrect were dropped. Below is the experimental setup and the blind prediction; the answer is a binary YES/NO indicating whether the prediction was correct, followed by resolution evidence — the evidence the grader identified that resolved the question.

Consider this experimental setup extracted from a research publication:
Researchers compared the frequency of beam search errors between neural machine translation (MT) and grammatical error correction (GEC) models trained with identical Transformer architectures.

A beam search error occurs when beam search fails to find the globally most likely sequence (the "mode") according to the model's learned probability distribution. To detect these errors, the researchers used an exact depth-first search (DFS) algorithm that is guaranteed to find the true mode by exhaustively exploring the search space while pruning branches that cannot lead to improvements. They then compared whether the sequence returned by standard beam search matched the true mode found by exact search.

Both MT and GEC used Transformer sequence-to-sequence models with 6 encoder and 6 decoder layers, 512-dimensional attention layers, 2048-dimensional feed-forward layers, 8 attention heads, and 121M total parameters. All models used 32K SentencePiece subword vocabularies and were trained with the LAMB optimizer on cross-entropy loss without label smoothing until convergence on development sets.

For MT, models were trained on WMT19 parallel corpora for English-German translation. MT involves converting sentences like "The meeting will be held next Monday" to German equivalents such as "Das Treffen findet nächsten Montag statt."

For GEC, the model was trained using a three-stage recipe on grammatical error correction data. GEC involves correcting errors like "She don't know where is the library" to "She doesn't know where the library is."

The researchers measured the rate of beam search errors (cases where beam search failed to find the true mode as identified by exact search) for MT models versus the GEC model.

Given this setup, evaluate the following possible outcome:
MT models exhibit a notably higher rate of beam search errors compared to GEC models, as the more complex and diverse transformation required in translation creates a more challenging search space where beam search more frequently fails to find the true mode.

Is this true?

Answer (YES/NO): YES